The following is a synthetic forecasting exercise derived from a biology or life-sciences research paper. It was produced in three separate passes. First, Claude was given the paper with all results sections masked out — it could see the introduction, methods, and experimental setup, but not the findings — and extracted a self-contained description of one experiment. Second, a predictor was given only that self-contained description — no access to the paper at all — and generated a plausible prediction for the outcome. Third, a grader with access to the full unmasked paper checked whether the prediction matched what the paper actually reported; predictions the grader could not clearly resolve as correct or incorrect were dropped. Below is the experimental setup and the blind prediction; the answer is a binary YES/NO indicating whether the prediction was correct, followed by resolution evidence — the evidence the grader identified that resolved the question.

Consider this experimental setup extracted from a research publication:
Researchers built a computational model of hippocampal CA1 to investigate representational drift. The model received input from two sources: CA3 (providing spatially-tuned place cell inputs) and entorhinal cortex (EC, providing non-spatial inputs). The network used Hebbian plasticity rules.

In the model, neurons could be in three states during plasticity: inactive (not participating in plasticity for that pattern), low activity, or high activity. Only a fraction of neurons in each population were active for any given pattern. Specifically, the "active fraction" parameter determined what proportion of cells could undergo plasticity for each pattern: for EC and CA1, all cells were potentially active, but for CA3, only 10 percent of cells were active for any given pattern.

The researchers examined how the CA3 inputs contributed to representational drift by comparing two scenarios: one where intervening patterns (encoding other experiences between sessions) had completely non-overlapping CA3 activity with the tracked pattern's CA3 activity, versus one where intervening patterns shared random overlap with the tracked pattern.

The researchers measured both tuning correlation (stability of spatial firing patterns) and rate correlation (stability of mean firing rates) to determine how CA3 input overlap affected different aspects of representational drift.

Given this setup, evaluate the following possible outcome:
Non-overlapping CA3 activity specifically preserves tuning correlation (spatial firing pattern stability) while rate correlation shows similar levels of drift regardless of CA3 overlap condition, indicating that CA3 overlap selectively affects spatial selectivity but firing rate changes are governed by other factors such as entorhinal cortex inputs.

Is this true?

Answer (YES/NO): YES